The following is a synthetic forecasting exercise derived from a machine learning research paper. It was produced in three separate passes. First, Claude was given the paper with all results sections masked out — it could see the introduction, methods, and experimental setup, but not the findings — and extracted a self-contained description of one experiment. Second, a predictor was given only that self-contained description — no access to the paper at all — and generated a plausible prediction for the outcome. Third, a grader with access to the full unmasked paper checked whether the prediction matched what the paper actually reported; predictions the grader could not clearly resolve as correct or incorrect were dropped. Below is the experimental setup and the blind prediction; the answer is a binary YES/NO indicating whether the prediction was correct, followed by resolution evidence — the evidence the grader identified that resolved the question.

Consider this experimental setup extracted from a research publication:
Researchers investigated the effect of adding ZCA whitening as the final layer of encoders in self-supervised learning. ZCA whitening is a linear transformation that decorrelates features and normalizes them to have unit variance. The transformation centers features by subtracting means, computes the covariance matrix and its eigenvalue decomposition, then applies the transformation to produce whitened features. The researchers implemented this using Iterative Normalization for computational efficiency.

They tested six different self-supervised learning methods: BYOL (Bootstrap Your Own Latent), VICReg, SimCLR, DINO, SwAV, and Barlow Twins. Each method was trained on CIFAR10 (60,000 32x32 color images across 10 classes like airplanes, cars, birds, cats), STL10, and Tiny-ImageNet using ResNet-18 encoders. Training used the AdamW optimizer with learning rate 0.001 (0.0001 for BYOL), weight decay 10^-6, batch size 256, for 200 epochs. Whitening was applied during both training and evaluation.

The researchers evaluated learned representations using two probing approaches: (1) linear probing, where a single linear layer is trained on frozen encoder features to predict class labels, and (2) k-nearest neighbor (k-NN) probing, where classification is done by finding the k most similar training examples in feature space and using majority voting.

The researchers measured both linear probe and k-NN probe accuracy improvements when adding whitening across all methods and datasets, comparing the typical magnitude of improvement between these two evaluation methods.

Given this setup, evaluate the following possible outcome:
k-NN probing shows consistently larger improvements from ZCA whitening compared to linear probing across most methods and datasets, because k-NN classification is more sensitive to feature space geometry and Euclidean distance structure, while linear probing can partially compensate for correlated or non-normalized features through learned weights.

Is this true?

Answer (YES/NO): YES